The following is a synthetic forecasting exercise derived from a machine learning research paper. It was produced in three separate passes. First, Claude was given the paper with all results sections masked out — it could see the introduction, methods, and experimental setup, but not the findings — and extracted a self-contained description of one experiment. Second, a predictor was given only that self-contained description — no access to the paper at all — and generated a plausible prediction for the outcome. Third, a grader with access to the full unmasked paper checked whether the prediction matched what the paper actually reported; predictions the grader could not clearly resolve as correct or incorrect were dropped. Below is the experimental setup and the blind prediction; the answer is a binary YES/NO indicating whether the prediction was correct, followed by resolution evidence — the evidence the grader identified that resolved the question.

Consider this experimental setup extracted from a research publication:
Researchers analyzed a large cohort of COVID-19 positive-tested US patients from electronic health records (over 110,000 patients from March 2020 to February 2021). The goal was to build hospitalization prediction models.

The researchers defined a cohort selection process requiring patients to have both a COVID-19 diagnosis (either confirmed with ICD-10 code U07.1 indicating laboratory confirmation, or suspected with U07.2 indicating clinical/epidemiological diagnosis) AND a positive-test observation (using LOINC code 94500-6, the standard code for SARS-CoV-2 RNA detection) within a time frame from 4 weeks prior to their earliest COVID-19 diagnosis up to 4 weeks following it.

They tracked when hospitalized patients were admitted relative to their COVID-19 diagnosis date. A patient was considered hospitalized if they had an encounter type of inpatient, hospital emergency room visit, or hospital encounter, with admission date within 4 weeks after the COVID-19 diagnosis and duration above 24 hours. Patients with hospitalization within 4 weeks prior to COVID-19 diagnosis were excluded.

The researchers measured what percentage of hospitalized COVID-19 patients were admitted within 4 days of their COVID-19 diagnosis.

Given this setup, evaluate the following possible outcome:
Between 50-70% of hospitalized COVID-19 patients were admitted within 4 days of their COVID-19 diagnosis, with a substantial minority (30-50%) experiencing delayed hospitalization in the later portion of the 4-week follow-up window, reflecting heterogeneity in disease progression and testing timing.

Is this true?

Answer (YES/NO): NO